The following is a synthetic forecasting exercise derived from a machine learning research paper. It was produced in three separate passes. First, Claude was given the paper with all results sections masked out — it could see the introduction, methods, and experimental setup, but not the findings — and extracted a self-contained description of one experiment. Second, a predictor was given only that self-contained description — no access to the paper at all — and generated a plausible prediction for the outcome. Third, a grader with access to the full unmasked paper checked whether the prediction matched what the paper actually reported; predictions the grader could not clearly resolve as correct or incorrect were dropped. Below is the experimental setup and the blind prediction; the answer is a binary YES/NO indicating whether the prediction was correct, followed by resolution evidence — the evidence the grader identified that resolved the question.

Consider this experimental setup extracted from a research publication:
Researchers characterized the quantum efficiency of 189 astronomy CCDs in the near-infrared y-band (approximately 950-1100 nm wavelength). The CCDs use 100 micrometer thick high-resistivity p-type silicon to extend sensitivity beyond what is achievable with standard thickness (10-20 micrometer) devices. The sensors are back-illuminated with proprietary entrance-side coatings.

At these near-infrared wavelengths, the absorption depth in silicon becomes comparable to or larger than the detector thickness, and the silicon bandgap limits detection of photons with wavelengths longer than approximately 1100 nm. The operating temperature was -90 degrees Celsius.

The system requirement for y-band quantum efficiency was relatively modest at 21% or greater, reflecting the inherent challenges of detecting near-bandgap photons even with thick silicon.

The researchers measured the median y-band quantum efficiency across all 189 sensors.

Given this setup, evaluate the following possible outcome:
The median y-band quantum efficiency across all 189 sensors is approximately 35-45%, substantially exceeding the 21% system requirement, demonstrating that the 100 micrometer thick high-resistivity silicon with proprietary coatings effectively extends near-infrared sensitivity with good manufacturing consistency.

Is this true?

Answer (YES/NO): NO